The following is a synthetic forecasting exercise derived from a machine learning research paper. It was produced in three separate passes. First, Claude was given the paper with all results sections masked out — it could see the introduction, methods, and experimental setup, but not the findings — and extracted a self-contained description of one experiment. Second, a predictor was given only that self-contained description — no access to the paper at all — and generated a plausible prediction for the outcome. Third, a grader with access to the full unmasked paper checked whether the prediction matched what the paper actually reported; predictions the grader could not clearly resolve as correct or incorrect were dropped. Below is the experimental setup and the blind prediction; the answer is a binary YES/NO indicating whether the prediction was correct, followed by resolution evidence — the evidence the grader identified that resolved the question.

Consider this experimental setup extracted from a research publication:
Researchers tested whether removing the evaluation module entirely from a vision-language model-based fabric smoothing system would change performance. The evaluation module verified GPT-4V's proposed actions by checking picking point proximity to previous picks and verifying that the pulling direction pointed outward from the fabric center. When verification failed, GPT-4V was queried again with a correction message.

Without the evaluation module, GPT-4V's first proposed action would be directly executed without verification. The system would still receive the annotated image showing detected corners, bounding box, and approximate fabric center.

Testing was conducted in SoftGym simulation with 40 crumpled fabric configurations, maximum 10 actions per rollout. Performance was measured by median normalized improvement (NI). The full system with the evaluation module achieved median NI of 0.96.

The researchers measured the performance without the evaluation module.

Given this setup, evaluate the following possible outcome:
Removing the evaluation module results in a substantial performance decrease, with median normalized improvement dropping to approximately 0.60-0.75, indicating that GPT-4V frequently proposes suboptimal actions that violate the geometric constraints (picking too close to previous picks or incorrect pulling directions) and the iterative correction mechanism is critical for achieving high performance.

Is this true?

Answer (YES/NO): NO